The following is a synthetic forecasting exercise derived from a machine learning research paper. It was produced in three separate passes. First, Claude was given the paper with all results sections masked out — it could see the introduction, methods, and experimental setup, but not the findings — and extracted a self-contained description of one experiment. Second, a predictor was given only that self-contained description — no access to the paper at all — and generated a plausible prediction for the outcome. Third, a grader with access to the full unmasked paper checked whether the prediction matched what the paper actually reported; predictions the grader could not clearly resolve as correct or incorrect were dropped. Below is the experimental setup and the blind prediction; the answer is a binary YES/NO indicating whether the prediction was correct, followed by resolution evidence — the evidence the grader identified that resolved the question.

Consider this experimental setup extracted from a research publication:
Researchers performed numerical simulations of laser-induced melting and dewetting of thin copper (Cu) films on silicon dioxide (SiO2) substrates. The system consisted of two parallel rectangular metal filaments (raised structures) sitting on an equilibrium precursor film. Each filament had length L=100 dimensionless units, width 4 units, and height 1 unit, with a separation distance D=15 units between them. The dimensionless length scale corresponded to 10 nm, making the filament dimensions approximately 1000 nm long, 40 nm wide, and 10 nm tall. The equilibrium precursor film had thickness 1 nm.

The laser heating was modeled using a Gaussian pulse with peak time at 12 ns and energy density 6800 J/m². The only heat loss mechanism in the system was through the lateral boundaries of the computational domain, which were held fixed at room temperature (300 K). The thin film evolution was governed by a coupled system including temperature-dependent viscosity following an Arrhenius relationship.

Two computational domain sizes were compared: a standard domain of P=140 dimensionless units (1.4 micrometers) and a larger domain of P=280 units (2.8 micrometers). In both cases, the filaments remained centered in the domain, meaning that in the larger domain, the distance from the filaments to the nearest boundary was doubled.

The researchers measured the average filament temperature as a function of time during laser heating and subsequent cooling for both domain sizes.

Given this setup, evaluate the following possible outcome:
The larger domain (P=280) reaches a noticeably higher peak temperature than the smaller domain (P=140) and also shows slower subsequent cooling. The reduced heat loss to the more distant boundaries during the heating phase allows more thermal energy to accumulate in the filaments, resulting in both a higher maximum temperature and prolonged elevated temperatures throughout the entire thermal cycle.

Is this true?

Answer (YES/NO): NO